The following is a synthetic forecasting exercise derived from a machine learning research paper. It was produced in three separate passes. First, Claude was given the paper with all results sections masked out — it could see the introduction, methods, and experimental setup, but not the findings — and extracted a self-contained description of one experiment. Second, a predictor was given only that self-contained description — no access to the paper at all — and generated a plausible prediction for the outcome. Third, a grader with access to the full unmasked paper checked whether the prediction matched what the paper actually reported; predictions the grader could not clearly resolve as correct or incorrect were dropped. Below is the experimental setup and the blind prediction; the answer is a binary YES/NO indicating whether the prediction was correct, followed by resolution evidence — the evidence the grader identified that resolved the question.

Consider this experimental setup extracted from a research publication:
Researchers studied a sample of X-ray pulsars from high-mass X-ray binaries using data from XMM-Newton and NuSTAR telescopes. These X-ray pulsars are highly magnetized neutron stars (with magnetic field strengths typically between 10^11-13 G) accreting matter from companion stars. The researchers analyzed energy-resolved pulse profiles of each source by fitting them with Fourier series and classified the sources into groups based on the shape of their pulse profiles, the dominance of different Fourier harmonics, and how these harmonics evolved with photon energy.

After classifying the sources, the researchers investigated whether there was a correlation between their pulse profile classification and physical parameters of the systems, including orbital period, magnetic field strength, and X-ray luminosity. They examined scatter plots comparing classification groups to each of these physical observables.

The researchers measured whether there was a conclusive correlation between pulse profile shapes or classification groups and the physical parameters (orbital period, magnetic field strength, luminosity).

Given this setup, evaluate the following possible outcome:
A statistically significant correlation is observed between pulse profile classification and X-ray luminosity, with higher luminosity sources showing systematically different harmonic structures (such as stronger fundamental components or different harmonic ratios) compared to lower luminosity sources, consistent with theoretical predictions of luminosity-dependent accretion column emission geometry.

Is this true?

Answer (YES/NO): NO